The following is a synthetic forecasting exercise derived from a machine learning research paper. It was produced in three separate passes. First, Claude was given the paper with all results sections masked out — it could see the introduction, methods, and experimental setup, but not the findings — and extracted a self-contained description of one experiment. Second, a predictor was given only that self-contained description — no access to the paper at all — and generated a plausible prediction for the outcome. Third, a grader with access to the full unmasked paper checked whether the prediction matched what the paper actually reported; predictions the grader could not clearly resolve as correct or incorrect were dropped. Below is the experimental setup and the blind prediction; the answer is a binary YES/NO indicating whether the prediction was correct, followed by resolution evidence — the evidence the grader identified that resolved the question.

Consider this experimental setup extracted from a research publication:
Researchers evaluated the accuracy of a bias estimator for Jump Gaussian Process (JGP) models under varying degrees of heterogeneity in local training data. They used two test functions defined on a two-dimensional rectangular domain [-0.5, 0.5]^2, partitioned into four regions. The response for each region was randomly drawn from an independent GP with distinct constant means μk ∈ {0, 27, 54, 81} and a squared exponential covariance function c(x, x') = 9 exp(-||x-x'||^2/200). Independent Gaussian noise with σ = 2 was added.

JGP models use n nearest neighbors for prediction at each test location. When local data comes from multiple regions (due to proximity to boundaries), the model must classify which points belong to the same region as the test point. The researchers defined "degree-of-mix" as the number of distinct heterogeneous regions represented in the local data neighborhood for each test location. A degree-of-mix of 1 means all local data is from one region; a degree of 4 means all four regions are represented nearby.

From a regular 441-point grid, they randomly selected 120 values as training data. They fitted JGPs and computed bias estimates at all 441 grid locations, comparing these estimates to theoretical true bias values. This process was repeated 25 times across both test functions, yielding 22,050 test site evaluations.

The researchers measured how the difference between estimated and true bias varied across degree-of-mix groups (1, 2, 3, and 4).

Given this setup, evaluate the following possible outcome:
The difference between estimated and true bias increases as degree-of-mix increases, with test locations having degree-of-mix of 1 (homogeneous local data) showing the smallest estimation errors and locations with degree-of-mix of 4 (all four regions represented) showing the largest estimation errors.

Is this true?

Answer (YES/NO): YES